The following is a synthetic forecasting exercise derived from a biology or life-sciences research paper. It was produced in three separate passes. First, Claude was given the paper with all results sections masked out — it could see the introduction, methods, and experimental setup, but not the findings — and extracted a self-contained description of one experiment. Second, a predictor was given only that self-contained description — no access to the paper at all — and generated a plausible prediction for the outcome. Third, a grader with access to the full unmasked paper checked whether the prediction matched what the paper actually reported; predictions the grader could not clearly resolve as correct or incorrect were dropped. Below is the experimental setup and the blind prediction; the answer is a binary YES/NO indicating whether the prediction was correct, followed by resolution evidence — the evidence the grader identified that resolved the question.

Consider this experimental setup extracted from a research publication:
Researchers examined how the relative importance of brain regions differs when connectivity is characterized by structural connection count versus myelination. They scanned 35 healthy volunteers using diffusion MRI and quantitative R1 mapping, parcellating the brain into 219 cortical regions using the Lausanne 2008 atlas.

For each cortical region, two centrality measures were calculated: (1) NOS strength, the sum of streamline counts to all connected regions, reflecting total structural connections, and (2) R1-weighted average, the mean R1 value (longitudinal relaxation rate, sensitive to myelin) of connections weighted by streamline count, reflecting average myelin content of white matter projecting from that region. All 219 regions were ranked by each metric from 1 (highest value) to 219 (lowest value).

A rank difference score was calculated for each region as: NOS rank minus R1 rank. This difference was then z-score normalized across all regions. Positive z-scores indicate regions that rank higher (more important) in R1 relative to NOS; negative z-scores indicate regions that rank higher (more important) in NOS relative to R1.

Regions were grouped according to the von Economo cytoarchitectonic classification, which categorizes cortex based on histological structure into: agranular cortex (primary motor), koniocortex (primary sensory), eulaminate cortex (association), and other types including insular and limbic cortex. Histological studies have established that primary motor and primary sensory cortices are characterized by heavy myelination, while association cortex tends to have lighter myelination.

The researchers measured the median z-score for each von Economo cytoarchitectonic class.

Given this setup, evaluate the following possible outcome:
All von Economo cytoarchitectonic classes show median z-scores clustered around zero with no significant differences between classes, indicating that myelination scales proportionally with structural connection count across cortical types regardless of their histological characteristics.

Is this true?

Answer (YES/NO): NO